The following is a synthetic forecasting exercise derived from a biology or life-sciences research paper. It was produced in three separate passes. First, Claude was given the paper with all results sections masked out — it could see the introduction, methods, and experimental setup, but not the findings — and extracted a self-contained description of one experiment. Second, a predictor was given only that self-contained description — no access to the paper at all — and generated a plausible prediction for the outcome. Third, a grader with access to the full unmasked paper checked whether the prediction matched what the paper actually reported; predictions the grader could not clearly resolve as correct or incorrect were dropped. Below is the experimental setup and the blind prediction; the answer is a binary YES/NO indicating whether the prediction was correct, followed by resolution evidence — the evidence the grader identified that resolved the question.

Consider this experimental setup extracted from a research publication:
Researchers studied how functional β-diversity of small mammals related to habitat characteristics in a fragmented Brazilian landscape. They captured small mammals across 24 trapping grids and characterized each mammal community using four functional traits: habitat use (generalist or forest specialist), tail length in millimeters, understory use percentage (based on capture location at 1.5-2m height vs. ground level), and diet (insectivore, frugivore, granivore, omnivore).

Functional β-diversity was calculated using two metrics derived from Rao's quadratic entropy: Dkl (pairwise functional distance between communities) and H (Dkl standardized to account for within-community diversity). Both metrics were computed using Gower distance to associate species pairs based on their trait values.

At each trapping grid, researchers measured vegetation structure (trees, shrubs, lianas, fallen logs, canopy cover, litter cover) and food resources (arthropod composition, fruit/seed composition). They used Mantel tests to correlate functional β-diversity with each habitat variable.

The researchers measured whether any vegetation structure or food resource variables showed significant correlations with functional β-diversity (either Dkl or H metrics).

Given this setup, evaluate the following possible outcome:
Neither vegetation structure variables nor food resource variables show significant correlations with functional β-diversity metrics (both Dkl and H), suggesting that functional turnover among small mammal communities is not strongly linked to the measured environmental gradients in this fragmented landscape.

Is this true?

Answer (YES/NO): NO